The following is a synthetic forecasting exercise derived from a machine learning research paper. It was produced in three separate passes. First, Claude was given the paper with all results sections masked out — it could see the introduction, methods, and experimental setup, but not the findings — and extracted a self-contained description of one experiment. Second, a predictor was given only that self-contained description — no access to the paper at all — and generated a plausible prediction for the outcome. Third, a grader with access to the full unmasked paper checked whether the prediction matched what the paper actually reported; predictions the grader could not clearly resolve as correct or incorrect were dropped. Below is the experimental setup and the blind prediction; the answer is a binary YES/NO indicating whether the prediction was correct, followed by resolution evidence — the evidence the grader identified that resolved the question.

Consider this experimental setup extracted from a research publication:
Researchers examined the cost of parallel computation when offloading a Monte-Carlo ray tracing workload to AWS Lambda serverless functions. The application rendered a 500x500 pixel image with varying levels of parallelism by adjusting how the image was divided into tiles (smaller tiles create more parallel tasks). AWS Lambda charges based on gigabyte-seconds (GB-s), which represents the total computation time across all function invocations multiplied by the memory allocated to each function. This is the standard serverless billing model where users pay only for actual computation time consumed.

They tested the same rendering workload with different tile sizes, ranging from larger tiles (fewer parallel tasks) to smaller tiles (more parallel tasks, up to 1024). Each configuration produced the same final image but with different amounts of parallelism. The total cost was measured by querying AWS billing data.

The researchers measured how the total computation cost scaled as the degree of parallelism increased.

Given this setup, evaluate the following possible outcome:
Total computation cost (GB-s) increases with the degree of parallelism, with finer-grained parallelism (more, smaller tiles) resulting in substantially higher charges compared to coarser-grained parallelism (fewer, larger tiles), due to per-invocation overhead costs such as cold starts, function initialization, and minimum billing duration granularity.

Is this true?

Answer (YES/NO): NO